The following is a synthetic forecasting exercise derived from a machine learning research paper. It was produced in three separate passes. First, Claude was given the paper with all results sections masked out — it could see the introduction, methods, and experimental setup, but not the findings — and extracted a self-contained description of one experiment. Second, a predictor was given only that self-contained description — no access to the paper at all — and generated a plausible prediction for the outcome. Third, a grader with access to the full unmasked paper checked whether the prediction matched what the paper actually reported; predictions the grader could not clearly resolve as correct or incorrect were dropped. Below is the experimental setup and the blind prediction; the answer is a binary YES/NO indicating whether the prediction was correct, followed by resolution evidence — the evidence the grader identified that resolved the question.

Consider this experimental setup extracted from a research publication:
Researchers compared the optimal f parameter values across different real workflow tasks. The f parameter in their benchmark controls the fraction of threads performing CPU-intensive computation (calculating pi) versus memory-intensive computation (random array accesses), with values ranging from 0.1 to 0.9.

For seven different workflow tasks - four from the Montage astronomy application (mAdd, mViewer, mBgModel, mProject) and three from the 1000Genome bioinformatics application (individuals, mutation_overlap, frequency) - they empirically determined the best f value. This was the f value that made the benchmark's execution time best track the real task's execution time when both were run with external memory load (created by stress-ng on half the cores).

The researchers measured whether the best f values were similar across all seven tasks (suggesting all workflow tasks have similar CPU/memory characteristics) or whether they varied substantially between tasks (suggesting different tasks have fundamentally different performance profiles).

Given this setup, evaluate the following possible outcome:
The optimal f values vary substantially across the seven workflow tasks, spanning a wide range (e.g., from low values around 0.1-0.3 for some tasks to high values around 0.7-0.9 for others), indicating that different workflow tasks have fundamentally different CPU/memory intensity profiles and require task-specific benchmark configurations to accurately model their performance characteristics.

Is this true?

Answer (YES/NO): NO